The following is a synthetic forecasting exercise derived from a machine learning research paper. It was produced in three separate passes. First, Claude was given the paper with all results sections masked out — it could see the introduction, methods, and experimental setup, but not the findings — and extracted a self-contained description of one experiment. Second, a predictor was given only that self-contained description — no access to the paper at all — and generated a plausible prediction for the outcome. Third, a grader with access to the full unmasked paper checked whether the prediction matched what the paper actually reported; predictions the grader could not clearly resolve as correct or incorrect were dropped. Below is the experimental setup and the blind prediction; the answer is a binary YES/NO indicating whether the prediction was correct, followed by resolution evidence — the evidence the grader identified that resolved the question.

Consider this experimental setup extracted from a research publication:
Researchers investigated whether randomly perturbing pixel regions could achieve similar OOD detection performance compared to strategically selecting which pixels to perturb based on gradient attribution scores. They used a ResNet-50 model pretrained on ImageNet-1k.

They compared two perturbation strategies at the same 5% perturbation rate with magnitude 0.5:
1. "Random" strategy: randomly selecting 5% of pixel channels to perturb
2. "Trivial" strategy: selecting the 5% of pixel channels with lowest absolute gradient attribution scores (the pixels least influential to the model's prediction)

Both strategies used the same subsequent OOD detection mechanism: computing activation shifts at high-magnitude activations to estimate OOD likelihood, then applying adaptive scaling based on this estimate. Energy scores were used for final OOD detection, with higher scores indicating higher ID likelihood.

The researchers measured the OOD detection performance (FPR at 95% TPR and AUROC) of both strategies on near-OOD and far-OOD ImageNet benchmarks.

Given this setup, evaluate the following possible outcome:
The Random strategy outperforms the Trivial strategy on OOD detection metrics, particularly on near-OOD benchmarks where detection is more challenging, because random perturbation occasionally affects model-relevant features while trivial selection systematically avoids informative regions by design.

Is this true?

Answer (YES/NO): NO